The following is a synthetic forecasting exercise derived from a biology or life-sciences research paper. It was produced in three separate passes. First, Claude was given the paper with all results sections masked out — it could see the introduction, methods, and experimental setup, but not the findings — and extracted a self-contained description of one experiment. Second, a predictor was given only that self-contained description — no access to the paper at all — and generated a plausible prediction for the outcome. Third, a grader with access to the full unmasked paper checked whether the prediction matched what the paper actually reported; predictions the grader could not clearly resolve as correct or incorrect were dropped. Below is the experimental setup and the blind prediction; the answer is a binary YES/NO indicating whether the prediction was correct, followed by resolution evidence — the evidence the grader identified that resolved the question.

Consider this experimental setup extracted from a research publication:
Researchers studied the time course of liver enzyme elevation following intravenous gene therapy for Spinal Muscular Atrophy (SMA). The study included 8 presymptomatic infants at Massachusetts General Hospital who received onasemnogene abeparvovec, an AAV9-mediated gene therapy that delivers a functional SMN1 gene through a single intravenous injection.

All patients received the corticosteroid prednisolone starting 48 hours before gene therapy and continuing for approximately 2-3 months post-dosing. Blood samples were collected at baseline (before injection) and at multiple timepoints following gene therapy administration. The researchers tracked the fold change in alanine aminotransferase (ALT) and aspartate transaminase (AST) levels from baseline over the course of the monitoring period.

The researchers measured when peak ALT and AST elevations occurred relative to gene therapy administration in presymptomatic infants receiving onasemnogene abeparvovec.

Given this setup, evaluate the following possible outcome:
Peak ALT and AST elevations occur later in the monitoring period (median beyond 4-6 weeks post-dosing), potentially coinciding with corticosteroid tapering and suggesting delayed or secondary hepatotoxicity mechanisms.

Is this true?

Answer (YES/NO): NO